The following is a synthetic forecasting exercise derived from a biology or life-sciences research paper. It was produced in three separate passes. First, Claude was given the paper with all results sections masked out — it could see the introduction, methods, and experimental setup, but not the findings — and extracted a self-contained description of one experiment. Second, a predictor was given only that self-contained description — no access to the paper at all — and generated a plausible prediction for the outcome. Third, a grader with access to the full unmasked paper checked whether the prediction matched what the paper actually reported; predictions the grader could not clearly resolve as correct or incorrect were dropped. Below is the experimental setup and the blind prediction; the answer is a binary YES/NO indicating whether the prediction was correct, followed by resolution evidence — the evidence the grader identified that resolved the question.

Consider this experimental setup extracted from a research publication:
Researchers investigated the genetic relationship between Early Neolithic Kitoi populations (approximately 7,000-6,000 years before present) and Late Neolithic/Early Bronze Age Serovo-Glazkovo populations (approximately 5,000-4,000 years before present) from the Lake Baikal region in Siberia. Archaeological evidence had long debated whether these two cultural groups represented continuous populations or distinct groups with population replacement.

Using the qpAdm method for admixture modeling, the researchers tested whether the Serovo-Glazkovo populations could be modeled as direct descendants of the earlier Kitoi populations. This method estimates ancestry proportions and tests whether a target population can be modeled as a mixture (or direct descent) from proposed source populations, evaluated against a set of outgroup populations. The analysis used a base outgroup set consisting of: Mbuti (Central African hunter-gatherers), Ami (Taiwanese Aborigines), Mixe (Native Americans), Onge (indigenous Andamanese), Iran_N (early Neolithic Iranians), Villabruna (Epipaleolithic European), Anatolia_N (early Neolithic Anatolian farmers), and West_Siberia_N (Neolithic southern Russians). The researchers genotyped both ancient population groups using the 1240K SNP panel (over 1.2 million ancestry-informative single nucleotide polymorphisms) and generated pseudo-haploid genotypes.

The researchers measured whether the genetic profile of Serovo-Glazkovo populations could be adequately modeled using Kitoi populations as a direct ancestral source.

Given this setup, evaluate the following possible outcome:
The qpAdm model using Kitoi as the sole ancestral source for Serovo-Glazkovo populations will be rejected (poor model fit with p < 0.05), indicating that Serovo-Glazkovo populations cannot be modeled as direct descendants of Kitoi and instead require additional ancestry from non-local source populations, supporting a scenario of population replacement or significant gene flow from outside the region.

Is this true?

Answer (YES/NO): YES